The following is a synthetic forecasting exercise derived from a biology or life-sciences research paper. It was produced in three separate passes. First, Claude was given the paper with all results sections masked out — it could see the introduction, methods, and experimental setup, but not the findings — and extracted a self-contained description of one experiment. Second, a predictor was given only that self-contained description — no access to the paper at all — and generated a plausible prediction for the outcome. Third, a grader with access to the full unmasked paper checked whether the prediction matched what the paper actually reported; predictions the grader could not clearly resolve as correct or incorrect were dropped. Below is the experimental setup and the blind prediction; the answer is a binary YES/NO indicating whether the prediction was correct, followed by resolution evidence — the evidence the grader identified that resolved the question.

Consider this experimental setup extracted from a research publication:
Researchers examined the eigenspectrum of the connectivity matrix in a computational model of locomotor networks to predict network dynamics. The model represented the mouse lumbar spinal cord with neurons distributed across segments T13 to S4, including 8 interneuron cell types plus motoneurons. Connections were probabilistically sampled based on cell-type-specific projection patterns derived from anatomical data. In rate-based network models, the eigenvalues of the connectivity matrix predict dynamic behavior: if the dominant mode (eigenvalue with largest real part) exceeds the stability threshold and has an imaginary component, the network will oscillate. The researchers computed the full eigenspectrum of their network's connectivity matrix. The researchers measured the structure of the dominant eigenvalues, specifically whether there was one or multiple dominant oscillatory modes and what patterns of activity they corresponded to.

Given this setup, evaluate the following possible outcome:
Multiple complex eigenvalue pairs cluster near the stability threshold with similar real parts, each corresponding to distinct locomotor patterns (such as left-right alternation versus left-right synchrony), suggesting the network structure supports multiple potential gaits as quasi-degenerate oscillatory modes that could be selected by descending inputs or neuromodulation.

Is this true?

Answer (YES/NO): YES